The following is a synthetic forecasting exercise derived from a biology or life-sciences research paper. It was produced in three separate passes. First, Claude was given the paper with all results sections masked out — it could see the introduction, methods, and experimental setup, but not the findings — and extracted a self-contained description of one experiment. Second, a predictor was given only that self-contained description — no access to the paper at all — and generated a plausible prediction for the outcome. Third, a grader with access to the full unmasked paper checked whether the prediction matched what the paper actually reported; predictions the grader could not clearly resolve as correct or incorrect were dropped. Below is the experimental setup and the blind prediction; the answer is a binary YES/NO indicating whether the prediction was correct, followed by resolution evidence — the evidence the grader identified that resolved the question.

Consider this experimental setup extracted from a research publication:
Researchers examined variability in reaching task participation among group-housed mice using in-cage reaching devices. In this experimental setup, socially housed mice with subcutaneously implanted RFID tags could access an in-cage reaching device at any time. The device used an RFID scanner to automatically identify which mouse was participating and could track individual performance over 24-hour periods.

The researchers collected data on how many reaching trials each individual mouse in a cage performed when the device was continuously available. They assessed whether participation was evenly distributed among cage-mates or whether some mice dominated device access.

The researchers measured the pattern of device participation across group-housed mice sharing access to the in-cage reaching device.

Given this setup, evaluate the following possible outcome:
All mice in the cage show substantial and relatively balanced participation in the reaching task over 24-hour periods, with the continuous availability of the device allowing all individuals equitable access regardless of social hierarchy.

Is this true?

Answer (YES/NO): NO